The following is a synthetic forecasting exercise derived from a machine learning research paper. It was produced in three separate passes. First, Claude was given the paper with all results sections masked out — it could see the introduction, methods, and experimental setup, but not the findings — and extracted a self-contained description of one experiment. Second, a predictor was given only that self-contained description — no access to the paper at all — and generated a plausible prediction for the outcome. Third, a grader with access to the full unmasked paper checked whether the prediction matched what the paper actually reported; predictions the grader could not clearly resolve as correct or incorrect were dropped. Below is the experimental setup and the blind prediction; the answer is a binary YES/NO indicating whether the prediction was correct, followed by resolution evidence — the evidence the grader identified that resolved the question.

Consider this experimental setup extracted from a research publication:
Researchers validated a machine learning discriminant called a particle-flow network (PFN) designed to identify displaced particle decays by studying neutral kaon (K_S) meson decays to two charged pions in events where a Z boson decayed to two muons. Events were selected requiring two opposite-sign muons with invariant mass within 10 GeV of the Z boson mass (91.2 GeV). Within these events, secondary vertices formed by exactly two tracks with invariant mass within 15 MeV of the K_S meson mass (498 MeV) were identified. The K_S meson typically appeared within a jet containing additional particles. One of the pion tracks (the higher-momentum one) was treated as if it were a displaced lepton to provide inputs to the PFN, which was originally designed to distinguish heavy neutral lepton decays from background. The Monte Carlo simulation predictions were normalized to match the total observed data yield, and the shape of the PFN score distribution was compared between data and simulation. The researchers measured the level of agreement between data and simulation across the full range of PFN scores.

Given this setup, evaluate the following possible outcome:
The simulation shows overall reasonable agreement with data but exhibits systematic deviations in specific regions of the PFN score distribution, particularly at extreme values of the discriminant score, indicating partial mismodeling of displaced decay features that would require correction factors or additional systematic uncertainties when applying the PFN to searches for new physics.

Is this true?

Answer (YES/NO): NO